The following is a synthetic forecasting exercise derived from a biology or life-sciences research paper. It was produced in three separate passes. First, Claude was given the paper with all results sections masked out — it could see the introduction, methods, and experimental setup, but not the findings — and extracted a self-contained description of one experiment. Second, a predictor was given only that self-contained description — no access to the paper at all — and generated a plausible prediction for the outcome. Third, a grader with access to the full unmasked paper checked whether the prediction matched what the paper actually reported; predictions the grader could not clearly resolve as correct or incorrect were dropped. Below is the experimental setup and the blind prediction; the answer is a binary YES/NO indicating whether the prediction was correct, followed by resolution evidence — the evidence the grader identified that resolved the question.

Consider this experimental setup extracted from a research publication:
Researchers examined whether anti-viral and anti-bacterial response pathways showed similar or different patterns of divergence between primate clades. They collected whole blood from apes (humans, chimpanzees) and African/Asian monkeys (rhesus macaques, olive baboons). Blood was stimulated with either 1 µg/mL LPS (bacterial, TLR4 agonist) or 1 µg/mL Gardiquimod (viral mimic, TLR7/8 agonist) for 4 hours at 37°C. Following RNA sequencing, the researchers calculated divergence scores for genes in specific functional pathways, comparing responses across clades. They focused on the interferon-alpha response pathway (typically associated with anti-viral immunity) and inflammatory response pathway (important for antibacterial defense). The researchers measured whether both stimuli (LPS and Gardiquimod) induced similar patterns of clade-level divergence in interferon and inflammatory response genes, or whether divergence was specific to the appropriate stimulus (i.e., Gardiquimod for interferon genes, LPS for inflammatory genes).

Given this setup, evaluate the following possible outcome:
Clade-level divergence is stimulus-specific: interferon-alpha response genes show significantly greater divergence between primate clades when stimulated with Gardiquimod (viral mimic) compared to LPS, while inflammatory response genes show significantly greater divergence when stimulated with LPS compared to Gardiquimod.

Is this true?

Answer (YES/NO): NO